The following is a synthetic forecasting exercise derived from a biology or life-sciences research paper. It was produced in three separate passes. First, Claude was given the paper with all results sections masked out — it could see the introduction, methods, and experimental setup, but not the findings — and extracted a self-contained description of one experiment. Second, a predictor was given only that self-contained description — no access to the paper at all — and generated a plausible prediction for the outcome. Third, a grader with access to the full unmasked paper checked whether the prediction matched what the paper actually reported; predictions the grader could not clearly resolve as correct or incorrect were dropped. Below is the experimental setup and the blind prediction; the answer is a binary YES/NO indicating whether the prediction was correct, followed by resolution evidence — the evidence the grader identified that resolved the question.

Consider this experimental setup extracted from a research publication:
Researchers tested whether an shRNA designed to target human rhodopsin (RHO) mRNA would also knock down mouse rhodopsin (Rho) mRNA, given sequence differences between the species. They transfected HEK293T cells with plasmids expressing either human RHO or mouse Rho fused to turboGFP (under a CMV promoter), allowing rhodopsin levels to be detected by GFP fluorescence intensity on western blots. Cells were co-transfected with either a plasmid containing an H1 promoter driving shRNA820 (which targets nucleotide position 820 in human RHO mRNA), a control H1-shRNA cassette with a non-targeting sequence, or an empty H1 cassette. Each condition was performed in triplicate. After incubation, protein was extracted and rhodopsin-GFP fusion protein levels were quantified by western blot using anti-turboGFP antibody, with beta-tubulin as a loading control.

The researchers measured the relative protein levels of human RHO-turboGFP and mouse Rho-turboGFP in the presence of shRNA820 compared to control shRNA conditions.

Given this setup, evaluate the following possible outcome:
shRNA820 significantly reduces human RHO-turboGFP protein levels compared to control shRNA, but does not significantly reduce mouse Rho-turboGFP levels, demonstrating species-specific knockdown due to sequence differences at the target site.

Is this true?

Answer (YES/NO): YES